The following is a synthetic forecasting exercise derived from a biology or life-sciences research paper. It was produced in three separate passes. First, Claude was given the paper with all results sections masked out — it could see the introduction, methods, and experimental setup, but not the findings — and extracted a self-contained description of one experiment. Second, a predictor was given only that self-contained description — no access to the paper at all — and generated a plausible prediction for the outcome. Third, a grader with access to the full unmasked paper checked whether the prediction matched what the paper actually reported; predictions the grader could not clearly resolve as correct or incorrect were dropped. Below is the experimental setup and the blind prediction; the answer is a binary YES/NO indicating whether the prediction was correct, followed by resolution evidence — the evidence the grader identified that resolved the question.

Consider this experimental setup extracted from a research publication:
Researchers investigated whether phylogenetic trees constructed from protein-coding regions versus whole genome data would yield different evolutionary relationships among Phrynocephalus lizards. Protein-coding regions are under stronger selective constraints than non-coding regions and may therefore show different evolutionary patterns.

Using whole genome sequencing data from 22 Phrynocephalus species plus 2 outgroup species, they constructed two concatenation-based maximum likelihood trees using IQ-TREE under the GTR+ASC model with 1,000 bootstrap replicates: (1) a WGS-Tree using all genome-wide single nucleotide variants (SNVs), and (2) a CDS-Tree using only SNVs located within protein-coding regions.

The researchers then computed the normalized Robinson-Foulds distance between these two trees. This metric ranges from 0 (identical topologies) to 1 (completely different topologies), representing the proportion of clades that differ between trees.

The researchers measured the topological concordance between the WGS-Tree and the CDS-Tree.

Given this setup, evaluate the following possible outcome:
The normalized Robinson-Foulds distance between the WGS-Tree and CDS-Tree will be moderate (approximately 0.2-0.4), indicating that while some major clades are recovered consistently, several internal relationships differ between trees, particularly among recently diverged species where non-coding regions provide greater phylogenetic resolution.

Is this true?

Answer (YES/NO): NO